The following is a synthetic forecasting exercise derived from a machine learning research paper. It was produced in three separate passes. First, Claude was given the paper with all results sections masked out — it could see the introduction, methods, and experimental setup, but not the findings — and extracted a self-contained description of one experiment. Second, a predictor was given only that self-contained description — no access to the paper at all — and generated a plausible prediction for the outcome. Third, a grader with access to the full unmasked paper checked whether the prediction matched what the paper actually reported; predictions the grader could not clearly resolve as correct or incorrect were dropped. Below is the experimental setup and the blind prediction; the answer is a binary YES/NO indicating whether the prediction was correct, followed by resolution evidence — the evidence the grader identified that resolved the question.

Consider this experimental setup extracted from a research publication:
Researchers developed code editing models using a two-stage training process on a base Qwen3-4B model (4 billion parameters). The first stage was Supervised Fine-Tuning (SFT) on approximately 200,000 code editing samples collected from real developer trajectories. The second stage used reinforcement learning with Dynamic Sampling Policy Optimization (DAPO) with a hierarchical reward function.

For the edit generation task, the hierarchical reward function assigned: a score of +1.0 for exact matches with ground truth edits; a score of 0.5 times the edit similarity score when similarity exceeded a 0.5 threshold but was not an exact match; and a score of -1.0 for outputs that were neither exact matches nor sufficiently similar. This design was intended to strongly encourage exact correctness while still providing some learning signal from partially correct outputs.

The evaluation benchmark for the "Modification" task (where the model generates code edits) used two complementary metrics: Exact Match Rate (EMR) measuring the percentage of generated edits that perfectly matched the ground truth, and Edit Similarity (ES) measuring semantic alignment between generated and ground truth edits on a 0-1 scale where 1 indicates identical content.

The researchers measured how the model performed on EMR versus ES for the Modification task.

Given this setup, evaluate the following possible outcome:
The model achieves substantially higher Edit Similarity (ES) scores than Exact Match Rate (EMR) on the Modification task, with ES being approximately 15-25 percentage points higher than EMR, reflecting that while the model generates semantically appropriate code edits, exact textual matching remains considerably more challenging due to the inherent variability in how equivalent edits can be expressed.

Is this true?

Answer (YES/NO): NO